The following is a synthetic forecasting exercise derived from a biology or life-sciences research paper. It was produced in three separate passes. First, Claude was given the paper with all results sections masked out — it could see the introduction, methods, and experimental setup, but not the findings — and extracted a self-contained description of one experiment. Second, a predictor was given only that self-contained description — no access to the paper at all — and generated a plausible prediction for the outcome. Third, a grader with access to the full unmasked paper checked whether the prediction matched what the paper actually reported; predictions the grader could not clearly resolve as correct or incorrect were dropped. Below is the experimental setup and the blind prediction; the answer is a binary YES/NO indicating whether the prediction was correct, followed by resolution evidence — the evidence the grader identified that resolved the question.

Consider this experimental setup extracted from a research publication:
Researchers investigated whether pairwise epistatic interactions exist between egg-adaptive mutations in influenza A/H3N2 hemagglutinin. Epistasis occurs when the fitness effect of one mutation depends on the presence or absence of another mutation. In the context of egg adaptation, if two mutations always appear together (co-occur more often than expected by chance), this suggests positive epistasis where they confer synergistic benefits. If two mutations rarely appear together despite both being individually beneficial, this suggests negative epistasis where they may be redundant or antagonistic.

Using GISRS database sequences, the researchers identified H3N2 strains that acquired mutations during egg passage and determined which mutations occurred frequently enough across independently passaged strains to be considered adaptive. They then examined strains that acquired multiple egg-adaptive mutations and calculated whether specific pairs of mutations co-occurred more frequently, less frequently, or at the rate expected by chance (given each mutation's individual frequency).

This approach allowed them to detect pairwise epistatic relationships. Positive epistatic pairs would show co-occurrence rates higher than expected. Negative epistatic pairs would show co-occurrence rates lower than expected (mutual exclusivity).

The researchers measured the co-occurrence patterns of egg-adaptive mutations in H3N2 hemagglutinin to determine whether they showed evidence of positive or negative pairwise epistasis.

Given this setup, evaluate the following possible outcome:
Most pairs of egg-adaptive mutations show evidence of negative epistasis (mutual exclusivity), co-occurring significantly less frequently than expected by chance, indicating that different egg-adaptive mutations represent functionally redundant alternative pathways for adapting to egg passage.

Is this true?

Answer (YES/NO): NO